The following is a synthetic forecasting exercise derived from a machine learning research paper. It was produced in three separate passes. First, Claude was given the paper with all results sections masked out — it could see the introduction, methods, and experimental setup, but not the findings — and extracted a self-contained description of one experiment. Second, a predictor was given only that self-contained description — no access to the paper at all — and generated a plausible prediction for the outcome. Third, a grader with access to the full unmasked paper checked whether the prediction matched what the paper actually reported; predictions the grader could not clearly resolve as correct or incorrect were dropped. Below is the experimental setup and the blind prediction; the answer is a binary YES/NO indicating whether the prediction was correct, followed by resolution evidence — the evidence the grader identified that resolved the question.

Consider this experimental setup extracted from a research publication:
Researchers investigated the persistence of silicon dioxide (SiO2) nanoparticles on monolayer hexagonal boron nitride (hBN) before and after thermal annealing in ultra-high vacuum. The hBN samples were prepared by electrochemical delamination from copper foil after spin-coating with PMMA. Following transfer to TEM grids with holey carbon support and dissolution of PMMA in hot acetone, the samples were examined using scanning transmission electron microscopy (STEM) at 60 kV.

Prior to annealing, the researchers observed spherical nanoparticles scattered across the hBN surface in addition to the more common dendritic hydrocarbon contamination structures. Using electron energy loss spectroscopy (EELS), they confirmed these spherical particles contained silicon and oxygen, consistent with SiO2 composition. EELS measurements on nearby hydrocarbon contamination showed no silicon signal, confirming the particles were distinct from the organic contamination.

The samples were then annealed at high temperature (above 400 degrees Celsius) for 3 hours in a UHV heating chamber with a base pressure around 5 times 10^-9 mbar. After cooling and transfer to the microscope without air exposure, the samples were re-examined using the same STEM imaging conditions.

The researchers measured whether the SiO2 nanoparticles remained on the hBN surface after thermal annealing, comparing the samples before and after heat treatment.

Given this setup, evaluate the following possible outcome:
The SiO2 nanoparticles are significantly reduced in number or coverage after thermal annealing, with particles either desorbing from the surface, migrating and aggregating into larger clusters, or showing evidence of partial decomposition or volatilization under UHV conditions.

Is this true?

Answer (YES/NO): NO